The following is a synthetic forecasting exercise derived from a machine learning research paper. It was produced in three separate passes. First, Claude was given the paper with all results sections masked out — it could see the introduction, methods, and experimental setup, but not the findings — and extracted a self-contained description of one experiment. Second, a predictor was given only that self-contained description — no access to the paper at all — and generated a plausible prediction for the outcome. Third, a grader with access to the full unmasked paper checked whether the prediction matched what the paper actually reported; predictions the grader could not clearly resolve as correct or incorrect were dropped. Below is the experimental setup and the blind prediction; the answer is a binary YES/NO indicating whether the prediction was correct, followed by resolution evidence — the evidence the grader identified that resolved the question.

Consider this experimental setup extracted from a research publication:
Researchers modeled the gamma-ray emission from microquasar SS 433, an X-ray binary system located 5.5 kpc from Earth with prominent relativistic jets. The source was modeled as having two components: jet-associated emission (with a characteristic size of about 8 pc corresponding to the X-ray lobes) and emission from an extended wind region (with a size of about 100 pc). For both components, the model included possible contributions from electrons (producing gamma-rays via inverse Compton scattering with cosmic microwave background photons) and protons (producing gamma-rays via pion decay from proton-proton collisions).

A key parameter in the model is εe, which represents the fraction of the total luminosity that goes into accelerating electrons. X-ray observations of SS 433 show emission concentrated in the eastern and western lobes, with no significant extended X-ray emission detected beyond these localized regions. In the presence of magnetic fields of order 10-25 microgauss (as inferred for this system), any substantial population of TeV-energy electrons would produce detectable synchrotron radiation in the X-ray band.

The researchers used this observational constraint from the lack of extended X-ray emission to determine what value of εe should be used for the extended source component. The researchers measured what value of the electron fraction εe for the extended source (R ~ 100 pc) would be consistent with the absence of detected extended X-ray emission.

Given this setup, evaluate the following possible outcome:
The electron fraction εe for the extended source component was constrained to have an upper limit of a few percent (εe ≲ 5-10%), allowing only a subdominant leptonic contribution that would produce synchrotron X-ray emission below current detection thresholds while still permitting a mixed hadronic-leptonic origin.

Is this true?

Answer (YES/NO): NO